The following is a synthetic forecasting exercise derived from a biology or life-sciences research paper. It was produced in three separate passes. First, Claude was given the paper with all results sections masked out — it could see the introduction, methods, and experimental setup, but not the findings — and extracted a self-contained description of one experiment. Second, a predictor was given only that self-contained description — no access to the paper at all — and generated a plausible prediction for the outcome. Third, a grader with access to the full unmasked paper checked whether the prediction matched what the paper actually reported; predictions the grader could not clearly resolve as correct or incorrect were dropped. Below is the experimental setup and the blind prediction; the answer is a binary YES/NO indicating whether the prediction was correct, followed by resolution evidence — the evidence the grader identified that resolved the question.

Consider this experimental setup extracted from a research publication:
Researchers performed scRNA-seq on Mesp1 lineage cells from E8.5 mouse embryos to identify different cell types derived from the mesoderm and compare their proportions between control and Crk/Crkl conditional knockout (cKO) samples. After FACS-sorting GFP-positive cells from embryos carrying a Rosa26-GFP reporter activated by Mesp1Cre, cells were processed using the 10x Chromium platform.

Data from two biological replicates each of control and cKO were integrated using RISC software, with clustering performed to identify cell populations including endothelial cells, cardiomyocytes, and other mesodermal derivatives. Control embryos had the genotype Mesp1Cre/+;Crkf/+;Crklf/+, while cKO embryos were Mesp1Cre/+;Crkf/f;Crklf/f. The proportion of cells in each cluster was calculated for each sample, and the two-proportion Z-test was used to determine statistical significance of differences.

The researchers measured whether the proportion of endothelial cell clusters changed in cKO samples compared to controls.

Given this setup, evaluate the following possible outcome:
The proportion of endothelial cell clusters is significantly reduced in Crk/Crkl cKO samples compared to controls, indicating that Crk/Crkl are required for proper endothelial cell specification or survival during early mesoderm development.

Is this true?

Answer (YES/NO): NO